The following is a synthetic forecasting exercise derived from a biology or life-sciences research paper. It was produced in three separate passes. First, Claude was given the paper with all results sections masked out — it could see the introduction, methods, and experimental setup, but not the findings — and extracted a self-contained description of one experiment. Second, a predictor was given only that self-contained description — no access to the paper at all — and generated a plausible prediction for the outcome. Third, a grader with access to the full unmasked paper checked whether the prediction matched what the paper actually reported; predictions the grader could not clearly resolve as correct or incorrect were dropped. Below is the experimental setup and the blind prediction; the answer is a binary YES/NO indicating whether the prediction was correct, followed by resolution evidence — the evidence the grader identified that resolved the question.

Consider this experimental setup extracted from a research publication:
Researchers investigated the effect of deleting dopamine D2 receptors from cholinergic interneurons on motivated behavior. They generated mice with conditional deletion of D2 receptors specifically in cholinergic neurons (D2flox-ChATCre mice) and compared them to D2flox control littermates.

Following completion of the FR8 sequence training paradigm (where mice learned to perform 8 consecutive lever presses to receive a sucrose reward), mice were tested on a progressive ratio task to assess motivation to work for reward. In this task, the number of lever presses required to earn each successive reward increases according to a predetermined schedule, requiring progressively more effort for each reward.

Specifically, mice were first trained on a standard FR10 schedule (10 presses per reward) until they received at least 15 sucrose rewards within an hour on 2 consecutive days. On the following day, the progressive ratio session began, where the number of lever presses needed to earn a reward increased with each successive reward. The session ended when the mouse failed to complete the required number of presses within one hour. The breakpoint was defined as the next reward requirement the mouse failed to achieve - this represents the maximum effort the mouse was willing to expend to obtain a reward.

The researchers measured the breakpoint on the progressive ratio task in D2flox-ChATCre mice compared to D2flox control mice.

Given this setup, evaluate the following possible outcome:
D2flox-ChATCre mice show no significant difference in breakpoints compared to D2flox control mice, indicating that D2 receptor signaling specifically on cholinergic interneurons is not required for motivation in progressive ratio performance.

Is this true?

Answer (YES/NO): NO